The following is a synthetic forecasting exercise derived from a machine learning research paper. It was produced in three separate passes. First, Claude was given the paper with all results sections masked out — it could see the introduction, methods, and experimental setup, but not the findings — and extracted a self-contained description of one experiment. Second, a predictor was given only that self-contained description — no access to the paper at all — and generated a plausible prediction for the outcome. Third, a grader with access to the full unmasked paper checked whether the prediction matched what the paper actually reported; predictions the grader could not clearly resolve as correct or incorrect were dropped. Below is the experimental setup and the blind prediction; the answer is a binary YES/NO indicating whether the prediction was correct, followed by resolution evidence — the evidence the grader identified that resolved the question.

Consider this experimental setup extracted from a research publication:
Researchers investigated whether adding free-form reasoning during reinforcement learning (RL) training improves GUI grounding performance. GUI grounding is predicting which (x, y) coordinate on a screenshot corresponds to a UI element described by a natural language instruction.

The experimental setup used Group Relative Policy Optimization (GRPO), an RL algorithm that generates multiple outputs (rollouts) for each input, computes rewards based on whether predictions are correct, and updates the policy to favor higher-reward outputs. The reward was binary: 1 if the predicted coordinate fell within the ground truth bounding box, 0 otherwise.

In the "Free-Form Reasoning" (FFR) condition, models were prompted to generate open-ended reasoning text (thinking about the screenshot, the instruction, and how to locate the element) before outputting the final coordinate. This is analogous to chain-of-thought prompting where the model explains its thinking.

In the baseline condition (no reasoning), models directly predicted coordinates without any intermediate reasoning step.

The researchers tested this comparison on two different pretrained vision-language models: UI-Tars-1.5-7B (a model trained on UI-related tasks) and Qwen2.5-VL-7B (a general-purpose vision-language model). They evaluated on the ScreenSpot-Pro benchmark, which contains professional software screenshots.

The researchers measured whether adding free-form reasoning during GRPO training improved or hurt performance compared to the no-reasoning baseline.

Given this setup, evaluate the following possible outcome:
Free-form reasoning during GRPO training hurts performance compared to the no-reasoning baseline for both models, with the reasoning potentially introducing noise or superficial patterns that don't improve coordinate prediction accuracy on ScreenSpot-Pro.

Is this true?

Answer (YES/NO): YES